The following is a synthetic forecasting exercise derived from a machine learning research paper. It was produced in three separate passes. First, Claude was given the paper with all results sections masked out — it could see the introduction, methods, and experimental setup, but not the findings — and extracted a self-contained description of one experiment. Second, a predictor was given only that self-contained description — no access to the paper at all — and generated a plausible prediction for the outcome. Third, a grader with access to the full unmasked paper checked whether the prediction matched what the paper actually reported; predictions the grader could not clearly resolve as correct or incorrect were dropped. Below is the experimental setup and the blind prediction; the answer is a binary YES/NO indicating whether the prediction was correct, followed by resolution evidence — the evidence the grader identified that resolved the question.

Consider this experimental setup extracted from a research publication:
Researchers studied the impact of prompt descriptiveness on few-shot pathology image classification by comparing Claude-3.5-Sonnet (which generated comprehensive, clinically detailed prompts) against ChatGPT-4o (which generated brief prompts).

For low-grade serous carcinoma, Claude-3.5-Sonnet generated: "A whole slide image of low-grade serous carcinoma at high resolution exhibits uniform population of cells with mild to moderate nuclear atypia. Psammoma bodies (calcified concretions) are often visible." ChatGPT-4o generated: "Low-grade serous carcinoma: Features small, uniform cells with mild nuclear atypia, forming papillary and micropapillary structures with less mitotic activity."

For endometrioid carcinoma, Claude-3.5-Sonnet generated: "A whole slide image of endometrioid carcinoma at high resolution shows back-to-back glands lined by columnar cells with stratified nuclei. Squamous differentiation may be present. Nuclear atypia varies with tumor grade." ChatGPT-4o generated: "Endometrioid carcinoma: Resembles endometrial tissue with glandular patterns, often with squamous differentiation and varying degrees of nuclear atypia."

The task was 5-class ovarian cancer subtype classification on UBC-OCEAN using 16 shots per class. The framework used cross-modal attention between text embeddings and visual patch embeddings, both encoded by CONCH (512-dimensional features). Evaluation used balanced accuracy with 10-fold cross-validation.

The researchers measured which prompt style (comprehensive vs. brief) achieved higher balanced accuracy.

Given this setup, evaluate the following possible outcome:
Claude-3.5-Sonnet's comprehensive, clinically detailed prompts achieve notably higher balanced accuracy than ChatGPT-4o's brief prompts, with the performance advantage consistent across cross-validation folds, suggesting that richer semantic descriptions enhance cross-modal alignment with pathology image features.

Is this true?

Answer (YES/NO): YES